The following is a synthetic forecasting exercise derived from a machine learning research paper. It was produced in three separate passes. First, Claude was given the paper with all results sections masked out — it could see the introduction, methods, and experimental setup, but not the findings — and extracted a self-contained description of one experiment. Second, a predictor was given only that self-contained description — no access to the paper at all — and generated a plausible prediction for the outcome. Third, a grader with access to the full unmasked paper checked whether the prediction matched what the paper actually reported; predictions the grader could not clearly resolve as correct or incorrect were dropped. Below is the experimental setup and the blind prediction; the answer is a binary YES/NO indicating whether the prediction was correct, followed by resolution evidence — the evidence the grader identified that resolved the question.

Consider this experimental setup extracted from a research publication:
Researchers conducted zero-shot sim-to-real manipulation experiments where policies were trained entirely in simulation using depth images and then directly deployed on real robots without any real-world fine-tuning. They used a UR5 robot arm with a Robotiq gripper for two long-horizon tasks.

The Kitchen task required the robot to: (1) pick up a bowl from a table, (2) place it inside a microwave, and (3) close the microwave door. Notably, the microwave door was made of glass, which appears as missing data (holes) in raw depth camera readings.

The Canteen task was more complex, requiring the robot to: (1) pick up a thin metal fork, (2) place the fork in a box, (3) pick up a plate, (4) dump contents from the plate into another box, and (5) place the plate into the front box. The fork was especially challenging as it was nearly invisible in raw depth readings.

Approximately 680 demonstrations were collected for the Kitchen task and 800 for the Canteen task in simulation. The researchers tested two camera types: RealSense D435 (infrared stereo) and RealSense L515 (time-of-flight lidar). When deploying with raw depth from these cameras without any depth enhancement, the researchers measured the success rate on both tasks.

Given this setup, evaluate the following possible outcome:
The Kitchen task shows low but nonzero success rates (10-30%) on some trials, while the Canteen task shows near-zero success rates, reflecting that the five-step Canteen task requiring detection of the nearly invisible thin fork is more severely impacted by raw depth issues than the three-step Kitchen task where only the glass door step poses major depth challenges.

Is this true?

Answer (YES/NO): NO